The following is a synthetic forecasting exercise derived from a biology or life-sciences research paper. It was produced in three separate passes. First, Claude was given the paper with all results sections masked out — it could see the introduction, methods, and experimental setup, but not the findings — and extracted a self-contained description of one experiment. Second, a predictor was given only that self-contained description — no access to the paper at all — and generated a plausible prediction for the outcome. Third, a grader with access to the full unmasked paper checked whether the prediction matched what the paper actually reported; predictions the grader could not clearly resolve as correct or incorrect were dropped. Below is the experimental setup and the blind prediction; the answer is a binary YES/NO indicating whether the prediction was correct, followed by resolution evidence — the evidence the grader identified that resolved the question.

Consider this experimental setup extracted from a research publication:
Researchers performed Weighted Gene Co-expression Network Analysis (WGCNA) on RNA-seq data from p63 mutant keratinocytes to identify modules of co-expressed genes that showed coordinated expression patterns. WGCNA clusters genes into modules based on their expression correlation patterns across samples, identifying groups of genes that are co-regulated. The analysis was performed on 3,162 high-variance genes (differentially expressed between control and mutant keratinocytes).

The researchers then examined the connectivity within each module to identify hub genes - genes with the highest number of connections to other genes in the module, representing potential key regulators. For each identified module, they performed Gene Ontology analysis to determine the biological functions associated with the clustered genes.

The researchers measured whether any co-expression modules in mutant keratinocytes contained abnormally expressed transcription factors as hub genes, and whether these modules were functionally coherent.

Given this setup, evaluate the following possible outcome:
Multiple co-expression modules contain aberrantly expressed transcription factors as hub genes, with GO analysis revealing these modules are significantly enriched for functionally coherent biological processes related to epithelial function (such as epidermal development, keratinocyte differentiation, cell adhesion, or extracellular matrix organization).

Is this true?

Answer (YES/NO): NO